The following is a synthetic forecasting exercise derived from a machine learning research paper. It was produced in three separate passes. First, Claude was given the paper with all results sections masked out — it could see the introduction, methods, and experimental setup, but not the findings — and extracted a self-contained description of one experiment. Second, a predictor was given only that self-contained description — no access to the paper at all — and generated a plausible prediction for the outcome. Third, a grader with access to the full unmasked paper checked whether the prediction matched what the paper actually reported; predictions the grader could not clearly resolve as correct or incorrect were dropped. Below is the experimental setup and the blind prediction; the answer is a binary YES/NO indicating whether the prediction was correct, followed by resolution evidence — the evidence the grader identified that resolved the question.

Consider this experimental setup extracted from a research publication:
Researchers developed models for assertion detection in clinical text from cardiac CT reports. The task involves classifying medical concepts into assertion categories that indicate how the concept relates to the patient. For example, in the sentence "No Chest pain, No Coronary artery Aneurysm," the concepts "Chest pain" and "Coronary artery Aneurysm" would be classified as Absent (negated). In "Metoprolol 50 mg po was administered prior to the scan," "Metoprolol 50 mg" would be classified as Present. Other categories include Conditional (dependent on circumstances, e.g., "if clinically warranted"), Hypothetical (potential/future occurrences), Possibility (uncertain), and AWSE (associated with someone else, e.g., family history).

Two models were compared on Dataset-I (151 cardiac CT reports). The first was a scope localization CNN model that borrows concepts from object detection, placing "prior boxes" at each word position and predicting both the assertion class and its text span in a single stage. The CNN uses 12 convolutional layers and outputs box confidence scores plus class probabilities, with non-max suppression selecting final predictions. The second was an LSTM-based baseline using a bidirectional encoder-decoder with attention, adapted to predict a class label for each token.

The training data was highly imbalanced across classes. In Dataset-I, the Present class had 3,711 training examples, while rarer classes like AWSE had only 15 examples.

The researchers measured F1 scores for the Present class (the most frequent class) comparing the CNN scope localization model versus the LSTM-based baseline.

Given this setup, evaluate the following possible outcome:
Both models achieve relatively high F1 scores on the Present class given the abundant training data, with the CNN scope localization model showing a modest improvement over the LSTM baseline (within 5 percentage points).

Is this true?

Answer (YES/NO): NO